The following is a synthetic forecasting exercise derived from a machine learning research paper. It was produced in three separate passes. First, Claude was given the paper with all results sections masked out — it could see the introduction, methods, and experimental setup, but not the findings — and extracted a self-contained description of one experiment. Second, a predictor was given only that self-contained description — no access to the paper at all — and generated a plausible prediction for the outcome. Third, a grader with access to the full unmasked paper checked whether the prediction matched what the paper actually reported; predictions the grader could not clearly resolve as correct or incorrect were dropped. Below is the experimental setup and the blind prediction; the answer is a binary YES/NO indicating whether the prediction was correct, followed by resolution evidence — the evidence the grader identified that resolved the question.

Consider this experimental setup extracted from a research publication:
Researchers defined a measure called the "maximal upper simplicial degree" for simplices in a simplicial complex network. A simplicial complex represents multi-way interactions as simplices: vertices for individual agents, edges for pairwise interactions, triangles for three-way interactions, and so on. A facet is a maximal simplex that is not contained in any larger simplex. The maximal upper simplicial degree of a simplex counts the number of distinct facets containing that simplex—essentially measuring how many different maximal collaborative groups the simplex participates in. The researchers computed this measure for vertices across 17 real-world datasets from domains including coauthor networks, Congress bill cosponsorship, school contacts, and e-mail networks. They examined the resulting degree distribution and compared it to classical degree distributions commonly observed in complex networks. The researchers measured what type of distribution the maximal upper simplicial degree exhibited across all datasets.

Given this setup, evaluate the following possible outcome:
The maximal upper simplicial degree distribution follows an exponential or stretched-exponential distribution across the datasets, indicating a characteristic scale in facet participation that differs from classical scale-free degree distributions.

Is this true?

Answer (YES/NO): NO